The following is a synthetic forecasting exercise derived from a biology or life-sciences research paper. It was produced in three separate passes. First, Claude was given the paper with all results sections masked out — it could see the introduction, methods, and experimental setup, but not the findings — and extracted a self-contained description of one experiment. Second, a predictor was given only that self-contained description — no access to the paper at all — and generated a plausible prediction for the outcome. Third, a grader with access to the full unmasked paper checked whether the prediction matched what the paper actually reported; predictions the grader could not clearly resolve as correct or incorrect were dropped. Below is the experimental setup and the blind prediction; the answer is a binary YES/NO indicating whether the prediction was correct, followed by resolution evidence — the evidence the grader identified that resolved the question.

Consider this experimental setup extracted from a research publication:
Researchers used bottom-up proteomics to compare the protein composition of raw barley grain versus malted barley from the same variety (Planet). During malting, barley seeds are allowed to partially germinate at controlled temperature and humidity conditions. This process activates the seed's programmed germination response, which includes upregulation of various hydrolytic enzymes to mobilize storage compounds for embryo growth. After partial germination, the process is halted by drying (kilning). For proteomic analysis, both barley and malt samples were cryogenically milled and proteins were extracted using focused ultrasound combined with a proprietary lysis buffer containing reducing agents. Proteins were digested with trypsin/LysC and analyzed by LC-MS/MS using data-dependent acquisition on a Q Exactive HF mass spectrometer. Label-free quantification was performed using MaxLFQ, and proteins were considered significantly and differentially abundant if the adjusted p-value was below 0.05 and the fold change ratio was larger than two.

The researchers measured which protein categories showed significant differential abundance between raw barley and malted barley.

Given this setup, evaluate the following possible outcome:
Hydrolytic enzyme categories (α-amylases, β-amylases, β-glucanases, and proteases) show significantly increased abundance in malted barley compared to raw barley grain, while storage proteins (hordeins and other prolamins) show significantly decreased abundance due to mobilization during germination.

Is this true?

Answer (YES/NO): NO